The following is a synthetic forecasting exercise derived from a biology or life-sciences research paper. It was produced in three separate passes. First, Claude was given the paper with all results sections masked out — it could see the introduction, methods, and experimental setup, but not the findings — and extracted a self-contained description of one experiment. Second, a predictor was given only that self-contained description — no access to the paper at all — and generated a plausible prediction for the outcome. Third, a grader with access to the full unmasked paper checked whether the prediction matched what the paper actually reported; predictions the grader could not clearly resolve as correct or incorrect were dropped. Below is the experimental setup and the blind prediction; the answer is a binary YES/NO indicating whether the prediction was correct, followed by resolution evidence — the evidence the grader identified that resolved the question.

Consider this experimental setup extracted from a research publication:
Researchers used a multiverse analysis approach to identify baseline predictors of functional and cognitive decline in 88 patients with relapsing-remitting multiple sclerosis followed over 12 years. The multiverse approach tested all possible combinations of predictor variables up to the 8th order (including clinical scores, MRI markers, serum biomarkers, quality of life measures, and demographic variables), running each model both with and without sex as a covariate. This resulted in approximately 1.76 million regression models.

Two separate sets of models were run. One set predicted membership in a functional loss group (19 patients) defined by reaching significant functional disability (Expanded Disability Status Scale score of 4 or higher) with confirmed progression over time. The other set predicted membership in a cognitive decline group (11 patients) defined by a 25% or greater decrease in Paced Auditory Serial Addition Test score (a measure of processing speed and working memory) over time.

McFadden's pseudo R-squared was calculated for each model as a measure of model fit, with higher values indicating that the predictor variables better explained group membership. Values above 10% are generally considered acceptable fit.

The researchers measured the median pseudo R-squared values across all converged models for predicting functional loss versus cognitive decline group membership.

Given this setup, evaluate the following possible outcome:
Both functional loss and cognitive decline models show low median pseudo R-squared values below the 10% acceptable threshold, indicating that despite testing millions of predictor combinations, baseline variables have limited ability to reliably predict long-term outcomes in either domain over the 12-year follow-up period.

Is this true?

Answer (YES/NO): NO